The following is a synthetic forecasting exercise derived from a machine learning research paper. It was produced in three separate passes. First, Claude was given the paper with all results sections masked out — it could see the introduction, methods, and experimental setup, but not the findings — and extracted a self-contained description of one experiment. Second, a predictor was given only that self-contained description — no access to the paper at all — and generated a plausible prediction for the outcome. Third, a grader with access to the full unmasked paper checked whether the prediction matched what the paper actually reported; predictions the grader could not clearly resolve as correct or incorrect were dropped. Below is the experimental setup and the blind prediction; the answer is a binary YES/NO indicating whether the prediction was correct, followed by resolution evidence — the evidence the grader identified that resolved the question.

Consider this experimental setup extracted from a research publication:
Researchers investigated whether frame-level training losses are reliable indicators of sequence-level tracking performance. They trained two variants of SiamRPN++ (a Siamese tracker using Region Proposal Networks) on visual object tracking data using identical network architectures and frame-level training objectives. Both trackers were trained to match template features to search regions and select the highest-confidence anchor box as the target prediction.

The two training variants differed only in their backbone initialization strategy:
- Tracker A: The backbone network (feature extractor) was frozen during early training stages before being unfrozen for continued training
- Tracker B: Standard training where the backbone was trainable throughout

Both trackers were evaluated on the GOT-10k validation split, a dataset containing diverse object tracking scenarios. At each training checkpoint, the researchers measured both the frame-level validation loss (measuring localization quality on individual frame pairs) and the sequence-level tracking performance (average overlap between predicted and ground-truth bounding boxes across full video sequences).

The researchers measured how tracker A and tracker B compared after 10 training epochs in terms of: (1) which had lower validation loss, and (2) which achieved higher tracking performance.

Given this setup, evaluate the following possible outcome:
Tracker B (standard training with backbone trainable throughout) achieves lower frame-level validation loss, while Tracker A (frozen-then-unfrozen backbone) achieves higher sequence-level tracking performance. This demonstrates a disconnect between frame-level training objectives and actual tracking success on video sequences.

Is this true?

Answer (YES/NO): YES